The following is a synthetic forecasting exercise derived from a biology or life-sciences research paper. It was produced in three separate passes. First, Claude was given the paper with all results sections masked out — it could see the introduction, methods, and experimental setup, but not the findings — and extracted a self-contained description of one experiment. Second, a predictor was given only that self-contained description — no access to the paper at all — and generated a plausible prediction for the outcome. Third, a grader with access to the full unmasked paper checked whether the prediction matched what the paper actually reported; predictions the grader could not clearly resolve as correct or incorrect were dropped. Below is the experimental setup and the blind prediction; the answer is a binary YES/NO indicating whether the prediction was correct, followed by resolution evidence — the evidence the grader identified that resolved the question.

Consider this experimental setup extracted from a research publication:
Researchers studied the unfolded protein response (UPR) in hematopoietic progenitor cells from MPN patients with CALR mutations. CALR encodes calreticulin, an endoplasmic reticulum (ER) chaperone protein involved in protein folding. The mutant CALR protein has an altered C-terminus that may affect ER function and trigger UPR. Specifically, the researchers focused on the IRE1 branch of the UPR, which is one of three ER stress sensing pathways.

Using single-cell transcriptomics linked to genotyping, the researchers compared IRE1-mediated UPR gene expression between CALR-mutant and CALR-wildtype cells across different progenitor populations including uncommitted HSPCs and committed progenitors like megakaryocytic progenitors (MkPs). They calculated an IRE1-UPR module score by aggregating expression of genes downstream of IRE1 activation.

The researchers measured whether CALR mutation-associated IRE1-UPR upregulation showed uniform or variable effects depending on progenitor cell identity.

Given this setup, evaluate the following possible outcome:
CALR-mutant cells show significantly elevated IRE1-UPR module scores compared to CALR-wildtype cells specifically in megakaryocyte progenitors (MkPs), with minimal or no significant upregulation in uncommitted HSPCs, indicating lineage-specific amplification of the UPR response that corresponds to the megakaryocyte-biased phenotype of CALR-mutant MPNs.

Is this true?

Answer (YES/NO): NO